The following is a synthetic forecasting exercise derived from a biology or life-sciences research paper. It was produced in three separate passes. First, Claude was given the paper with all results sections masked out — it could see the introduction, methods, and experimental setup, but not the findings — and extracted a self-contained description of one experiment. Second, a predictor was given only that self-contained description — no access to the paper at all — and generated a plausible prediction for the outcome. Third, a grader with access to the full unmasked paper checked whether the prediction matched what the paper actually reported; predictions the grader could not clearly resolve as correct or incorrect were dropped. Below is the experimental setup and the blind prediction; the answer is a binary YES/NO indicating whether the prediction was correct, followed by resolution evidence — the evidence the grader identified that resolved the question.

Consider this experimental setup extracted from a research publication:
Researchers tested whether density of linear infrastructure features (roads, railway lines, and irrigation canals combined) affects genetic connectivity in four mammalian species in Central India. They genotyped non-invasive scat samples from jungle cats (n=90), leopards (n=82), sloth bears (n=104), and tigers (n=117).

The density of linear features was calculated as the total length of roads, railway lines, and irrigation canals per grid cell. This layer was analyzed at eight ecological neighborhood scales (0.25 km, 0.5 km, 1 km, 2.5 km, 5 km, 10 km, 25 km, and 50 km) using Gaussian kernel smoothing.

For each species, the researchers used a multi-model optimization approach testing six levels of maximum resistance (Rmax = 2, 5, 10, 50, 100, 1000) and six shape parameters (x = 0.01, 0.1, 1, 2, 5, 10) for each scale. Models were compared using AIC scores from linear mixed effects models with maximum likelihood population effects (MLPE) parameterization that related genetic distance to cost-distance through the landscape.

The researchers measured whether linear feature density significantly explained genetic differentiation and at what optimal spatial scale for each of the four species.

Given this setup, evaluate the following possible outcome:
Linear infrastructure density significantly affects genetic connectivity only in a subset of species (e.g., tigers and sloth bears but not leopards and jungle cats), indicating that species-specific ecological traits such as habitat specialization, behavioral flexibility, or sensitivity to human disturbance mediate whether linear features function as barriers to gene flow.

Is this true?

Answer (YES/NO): NO